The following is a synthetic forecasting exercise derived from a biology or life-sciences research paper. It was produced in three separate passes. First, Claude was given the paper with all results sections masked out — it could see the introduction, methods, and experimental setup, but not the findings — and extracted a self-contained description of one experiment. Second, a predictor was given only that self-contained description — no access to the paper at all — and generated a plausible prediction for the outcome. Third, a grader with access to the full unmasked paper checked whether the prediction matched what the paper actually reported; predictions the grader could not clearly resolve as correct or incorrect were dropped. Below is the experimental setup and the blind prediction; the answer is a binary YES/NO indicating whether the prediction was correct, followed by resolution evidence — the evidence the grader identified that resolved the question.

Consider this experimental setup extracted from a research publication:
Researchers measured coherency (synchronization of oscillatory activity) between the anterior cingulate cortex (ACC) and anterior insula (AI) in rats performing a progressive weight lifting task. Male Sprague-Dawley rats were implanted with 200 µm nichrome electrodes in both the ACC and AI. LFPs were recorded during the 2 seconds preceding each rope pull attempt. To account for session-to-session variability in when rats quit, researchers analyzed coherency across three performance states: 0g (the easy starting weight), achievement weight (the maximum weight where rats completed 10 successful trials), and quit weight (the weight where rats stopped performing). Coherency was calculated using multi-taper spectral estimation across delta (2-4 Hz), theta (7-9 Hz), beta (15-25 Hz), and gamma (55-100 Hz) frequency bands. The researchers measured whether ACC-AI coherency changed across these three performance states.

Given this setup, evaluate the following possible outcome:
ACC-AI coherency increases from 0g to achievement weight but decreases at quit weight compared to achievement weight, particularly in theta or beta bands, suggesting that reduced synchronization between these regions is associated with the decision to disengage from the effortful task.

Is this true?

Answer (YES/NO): NO